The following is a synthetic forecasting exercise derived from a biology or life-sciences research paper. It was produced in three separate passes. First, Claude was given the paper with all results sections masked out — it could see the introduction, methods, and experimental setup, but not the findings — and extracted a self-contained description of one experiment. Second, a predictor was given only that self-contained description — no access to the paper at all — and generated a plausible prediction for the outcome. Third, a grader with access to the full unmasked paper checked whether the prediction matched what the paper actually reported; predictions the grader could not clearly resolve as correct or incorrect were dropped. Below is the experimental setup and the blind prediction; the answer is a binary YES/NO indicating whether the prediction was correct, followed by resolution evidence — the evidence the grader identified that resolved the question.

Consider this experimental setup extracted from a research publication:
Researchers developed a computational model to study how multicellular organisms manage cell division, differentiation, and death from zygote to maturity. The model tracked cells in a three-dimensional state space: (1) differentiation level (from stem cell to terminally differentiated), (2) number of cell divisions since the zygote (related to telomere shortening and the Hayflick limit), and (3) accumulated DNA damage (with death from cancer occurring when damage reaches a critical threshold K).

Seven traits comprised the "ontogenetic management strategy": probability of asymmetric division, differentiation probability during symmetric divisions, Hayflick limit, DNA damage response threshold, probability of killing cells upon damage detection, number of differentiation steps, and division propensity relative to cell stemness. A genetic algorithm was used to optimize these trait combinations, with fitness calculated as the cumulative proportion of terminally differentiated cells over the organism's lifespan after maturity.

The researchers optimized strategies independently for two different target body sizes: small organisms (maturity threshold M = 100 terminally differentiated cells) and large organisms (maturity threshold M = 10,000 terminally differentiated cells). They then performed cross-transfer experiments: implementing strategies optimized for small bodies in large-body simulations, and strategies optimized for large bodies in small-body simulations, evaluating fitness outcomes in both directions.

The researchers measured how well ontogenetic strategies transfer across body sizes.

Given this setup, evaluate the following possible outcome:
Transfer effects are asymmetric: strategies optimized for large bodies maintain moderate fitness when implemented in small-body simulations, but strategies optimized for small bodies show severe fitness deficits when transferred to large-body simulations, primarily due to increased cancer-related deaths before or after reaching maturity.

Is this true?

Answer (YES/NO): NO